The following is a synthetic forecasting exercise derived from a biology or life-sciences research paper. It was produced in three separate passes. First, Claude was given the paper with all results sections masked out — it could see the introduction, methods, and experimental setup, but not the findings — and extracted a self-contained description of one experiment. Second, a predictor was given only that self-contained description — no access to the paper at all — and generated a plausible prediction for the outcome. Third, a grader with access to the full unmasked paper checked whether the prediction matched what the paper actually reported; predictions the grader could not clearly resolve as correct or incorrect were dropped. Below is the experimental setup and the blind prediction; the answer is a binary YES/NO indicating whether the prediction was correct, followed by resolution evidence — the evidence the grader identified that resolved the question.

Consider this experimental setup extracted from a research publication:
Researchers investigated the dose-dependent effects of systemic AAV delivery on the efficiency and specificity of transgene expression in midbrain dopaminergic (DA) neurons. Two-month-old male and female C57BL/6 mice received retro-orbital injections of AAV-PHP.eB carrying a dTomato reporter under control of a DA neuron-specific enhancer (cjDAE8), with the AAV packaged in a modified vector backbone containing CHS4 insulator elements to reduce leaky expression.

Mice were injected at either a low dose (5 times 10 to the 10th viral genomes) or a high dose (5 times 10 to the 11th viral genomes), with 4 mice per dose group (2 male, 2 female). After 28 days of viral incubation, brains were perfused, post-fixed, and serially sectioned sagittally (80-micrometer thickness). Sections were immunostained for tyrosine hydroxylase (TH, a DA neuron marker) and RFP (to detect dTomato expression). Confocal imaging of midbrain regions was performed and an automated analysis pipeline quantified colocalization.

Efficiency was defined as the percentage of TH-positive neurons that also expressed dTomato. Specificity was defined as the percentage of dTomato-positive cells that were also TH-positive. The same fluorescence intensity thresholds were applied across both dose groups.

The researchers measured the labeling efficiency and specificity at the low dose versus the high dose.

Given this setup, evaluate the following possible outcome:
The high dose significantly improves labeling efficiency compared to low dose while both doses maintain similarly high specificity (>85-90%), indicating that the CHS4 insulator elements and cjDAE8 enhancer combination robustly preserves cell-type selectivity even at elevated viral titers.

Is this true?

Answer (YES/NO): NO